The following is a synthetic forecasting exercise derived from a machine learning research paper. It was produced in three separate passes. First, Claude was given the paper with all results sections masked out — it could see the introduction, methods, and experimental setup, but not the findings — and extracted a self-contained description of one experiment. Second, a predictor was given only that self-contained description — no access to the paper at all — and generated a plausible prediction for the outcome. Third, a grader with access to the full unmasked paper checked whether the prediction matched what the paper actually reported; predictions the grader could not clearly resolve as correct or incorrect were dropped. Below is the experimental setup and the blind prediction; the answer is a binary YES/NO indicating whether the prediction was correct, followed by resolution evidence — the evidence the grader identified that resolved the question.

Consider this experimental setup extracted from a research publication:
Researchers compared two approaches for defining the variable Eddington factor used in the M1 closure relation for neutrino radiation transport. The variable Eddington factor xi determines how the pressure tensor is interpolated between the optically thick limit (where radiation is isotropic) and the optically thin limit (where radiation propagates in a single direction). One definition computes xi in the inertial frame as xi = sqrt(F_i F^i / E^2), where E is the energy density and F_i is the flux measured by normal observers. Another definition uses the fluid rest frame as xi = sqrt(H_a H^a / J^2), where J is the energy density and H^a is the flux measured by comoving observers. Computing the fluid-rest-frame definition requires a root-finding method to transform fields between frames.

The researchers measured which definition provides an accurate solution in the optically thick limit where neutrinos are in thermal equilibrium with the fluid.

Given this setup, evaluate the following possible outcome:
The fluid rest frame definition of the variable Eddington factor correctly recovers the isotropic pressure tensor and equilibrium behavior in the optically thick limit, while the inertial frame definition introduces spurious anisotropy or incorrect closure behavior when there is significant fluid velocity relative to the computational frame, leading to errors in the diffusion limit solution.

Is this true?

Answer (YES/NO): YES